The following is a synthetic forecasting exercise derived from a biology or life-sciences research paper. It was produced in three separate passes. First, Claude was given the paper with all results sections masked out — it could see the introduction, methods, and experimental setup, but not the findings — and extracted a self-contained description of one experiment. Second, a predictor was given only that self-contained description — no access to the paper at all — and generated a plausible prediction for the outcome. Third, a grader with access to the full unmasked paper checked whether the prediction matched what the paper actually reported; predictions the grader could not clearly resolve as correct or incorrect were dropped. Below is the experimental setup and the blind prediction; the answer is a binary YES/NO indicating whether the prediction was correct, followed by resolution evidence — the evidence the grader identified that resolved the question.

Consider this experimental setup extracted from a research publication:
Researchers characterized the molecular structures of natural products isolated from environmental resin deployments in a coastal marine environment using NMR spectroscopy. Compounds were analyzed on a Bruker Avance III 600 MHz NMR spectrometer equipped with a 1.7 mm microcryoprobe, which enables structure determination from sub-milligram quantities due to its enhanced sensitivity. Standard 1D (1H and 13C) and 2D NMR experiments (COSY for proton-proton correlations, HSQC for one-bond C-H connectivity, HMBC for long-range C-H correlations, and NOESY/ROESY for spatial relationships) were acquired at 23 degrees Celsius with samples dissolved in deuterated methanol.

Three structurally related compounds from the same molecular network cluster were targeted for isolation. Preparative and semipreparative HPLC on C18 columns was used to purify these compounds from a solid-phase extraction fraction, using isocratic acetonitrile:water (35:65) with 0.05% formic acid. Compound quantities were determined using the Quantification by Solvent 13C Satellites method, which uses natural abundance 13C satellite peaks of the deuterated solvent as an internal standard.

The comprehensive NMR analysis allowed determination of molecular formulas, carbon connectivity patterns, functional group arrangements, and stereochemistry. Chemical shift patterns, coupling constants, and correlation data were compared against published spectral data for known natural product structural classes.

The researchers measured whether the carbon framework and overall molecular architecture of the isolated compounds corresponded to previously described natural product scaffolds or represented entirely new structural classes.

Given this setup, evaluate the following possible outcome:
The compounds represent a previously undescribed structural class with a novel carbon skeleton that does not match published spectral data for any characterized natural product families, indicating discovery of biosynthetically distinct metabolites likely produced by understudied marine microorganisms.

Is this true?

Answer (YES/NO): YES